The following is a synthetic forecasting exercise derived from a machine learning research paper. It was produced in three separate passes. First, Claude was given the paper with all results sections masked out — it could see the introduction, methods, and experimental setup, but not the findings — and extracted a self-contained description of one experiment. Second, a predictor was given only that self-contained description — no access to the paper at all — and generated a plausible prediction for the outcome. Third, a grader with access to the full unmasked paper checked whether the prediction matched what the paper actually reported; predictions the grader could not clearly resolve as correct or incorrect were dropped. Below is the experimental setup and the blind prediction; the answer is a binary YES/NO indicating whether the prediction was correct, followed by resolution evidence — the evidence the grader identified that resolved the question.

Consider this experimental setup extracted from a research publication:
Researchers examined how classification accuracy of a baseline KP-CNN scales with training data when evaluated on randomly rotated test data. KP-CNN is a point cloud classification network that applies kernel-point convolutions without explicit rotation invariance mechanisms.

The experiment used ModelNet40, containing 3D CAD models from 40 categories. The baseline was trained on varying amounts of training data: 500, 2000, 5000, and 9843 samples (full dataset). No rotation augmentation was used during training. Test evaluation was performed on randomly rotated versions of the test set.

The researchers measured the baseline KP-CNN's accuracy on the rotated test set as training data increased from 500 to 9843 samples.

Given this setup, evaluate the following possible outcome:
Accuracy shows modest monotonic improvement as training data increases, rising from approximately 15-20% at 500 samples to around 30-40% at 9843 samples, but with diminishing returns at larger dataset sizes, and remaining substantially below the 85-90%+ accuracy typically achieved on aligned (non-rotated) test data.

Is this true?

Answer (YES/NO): NO